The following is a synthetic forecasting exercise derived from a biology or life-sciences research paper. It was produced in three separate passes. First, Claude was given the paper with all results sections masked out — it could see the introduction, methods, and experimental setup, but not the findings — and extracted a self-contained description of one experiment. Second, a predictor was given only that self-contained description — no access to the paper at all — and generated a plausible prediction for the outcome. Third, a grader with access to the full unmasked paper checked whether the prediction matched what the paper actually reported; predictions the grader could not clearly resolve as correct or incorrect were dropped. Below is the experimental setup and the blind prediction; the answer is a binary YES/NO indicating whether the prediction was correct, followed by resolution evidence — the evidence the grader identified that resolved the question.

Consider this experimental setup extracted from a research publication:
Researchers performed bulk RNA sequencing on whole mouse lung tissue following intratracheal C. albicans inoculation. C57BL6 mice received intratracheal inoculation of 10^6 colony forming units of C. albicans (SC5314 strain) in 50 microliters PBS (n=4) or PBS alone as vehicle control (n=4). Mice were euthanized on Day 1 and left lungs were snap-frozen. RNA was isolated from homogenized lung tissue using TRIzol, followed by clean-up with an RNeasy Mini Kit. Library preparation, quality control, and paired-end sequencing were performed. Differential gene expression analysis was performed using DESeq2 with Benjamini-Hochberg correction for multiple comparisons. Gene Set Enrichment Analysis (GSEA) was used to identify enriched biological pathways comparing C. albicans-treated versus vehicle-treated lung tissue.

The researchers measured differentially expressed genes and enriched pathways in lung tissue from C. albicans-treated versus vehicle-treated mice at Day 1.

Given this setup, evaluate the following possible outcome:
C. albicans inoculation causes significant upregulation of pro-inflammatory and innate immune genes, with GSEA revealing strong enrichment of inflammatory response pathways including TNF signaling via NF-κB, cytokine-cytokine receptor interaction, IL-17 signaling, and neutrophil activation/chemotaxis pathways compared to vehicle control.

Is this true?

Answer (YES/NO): NO